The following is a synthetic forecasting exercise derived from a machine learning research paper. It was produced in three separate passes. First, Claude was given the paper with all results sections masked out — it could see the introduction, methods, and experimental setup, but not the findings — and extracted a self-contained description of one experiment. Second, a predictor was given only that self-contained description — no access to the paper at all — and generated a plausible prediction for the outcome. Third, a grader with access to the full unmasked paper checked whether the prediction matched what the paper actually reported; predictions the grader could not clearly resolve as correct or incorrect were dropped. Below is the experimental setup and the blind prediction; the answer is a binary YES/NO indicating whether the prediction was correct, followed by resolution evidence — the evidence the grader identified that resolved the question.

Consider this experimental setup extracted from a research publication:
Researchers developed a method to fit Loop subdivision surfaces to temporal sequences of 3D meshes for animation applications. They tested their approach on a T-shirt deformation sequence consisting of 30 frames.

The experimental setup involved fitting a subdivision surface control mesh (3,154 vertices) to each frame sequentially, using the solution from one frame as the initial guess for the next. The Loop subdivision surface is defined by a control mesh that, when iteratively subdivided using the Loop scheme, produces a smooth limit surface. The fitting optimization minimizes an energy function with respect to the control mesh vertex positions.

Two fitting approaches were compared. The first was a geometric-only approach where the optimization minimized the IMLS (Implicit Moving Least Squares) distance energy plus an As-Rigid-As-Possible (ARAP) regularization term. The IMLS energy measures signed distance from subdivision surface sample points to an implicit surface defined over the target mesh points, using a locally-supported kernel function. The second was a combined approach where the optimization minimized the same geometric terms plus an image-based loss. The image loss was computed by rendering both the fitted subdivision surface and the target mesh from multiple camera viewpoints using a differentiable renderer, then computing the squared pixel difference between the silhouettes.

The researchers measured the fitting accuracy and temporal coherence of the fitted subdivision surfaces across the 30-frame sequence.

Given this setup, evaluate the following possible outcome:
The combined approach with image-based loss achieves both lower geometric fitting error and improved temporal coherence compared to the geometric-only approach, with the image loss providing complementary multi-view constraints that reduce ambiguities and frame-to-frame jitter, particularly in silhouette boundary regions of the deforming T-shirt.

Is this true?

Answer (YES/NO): YES